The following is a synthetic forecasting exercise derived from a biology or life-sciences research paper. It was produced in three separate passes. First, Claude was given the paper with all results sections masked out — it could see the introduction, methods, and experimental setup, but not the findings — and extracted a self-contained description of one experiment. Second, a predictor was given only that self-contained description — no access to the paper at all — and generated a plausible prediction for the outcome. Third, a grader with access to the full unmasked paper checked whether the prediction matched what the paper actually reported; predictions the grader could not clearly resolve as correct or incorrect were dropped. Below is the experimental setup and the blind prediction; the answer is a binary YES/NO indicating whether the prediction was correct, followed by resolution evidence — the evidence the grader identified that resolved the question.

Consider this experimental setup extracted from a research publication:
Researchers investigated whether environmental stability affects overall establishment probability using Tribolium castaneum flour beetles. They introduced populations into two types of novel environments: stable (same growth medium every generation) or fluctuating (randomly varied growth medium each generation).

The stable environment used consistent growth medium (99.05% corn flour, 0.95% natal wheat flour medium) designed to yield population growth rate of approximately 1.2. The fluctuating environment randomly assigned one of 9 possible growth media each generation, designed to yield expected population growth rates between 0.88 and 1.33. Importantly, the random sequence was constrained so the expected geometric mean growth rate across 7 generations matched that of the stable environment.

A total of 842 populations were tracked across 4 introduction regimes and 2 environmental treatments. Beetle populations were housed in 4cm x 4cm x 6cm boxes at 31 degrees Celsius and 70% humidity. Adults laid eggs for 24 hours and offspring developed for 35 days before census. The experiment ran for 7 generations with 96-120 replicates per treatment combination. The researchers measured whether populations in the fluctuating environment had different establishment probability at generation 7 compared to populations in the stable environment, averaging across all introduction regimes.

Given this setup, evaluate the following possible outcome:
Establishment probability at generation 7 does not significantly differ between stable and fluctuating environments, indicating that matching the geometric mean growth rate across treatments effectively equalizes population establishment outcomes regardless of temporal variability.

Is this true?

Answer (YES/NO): YES